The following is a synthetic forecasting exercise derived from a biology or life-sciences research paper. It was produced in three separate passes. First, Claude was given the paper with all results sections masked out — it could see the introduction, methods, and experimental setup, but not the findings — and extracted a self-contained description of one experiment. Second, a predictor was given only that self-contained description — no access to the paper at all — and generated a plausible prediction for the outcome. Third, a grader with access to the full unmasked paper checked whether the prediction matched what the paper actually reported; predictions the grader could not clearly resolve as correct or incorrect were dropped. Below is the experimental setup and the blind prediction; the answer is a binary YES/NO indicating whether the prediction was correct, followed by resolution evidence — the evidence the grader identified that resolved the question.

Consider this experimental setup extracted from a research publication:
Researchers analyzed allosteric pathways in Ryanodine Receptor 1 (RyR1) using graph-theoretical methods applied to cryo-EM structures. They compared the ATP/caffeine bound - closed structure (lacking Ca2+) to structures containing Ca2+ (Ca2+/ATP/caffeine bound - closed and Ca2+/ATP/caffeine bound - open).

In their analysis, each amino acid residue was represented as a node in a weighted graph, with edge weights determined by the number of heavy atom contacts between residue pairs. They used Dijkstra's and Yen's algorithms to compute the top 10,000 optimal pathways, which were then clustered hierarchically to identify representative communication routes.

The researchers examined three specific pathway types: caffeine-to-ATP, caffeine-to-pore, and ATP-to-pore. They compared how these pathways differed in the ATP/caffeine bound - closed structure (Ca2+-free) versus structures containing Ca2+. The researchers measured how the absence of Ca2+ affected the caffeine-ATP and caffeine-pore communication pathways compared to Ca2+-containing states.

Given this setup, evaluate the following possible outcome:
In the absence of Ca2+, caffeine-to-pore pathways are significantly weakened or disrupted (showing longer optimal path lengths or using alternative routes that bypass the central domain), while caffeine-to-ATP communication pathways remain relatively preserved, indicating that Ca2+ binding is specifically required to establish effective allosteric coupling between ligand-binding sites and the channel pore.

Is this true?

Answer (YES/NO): NO